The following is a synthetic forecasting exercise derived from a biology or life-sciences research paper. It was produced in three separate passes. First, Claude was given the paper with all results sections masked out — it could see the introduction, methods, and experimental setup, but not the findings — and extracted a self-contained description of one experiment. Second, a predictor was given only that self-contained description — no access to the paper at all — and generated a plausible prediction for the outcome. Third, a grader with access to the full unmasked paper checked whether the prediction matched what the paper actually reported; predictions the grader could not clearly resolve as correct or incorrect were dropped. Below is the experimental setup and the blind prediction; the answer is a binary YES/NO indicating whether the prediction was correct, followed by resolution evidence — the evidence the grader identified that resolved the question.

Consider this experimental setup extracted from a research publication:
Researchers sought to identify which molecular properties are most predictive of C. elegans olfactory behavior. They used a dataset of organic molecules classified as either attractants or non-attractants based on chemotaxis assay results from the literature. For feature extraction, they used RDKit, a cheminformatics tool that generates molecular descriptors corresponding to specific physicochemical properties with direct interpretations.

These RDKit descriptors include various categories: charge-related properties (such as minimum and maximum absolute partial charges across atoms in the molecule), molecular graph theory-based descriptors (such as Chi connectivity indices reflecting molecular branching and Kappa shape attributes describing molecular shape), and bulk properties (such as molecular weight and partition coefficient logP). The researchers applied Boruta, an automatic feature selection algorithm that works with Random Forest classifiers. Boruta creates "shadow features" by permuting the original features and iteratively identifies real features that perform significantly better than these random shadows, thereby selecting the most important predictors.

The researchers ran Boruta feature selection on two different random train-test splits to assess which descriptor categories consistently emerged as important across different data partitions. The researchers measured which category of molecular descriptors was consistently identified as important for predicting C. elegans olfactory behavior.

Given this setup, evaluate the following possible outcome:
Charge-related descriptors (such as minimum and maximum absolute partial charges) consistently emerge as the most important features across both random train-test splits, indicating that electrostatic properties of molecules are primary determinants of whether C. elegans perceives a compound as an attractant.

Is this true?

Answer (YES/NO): NO